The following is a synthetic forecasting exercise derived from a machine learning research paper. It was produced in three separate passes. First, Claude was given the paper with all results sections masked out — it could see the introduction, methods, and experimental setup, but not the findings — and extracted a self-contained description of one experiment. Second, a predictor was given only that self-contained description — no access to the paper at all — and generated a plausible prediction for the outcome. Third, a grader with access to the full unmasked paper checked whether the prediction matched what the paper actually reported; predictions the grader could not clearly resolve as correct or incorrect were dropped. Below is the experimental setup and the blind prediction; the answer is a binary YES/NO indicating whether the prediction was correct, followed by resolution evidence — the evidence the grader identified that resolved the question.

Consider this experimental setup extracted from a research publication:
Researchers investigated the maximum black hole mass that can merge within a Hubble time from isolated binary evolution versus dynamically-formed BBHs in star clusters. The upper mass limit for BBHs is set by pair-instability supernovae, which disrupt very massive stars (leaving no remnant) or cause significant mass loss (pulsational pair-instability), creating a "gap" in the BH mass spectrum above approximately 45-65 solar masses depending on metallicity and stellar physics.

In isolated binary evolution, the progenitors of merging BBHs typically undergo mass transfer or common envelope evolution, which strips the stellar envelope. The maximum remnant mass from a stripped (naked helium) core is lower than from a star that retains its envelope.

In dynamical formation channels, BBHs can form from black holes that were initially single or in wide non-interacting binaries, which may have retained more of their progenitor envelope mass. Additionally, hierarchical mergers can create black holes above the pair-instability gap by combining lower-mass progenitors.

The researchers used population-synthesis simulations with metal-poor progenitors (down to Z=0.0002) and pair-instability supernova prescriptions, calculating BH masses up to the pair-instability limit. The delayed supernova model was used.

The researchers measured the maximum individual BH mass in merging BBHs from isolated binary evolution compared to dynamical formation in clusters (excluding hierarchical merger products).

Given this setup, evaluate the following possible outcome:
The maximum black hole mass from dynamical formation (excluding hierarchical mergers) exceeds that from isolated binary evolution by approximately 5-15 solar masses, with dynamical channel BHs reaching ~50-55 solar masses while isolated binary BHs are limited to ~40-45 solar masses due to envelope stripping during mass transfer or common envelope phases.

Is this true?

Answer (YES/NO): NO